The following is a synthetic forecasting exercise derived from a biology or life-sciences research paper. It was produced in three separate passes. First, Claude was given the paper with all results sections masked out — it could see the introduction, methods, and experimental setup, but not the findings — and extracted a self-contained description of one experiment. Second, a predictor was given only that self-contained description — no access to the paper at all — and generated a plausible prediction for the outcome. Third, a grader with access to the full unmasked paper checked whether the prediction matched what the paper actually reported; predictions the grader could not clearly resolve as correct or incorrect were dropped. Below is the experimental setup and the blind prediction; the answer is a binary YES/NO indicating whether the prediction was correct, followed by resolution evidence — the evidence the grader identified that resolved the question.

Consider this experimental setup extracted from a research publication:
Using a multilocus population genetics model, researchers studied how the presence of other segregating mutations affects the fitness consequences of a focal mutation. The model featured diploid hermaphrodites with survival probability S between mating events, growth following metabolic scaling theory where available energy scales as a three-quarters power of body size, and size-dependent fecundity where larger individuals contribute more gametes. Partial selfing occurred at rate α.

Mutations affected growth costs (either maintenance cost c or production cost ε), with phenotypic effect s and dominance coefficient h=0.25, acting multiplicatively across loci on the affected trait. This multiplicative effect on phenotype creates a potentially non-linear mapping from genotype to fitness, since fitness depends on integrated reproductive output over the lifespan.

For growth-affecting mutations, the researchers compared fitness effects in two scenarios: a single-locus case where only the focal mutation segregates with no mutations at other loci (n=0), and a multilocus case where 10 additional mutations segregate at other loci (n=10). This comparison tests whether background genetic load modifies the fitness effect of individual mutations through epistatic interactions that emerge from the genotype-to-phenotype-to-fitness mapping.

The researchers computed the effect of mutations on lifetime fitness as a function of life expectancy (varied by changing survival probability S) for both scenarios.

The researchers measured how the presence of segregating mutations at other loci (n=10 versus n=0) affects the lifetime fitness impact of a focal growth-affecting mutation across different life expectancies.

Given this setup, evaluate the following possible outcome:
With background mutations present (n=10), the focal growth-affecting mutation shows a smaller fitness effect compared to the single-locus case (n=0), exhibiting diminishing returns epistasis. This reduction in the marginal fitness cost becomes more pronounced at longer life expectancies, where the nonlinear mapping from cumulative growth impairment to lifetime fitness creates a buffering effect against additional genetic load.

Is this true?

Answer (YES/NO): NO